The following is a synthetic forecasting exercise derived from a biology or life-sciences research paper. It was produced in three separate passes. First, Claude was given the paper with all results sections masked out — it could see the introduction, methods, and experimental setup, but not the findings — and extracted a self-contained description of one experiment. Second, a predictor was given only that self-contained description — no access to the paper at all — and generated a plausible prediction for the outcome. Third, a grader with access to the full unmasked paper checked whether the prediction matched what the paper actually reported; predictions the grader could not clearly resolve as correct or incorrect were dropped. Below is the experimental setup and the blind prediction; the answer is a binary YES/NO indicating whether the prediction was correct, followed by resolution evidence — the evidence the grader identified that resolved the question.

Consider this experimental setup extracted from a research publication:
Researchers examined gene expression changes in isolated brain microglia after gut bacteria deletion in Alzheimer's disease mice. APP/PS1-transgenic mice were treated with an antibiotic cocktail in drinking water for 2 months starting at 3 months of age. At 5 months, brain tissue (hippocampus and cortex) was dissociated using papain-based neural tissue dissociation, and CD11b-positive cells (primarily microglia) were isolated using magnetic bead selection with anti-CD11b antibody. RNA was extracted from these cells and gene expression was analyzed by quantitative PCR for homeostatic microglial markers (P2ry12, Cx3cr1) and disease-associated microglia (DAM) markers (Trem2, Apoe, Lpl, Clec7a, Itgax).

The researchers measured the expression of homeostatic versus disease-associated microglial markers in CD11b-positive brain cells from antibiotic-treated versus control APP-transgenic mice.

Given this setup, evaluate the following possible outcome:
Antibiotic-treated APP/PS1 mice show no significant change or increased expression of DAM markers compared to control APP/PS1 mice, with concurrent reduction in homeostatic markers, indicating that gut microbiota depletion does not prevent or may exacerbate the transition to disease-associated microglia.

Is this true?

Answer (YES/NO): NO